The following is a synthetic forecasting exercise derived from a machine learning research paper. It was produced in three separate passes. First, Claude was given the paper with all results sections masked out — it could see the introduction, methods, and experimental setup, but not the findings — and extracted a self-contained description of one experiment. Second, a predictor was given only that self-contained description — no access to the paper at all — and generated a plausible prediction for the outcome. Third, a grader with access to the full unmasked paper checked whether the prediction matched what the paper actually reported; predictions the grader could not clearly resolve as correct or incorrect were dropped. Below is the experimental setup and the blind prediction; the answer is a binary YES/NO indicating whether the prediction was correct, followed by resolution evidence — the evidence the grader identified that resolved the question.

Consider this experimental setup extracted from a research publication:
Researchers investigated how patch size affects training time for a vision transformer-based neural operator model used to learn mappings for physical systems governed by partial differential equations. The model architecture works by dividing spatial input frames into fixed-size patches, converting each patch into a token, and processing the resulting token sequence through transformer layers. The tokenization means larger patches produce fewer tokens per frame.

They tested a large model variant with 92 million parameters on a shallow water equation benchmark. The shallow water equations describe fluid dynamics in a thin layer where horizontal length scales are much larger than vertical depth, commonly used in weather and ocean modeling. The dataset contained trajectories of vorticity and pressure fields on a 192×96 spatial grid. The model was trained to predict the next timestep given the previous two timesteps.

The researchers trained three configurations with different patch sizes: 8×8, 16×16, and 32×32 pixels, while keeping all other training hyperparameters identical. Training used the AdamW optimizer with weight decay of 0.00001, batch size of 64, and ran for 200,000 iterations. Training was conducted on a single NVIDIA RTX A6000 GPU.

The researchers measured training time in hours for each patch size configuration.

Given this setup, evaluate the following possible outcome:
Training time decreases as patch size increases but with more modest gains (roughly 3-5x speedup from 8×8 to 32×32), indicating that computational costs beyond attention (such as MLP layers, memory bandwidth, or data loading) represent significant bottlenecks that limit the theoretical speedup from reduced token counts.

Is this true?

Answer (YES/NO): NO